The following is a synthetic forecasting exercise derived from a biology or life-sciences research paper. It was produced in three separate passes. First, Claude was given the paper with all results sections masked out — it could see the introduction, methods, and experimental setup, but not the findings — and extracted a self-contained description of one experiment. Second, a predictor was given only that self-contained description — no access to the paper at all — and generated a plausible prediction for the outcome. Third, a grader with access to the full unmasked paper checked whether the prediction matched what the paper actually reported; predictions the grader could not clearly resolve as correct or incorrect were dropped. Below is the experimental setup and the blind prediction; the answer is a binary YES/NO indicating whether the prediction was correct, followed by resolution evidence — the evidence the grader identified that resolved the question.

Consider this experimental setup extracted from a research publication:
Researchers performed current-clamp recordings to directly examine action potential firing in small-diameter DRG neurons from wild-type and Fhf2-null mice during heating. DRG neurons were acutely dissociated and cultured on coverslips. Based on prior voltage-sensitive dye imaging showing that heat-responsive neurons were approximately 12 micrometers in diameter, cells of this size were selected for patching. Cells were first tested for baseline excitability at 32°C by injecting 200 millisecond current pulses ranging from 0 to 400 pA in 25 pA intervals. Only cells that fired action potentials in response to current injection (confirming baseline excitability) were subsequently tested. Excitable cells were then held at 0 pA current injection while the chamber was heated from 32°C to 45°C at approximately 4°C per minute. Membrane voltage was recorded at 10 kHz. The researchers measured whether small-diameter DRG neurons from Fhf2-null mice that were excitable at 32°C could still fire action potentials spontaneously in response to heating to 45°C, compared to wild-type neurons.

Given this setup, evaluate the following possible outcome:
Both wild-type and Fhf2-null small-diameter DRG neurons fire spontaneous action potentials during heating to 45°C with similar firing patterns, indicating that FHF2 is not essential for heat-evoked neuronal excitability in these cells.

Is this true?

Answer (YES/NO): YES